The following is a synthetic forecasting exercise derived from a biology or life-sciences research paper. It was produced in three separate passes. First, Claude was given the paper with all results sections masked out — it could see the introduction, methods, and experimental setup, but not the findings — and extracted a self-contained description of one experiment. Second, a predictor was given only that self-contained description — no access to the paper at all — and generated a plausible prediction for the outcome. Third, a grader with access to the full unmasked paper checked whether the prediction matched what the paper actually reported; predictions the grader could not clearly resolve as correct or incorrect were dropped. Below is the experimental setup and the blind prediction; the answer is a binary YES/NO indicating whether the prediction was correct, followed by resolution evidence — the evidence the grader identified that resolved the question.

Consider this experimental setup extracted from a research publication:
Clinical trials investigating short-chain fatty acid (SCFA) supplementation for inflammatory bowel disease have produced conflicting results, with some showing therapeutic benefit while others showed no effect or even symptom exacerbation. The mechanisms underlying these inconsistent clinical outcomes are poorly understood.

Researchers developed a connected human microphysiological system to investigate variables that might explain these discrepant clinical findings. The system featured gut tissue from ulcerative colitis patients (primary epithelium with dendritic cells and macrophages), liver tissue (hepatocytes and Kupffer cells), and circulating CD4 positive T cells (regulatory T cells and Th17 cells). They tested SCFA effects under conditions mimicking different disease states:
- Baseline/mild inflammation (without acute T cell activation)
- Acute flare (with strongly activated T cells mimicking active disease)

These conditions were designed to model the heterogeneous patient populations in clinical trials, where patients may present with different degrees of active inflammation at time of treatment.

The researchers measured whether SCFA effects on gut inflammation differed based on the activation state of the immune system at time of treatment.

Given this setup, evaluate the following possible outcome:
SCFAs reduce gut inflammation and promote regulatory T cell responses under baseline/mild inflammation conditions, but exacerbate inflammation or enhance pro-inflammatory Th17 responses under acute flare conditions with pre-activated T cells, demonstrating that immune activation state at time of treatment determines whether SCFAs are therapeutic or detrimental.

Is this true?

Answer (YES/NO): YES